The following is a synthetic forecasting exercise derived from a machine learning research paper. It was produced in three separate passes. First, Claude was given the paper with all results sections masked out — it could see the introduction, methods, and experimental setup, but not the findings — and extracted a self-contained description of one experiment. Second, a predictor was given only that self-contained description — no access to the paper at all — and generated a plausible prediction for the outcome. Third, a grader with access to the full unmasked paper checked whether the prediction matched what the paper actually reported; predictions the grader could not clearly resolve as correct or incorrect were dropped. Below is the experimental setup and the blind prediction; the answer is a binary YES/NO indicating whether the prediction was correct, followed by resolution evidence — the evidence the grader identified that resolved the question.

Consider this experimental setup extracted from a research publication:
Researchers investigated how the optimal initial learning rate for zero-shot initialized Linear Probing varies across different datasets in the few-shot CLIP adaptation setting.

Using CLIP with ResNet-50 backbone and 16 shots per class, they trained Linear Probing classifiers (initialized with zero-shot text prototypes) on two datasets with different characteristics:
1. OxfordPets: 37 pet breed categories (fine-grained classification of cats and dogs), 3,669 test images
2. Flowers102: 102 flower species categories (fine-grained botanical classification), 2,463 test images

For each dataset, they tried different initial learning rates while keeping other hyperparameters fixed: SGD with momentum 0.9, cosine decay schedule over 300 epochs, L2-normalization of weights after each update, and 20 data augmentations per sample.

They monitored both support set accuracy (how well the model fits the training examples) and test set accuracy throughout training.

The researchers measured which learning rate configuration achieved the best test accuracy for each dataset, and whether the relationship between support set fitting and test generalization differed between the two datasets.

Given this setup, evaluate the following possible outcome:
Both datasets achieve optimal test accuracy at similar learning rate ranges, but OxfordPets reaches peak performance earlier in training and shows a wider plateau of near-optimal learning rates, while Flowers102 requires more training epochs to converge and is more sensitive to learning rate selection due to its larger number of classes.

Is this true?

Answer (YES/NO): NO